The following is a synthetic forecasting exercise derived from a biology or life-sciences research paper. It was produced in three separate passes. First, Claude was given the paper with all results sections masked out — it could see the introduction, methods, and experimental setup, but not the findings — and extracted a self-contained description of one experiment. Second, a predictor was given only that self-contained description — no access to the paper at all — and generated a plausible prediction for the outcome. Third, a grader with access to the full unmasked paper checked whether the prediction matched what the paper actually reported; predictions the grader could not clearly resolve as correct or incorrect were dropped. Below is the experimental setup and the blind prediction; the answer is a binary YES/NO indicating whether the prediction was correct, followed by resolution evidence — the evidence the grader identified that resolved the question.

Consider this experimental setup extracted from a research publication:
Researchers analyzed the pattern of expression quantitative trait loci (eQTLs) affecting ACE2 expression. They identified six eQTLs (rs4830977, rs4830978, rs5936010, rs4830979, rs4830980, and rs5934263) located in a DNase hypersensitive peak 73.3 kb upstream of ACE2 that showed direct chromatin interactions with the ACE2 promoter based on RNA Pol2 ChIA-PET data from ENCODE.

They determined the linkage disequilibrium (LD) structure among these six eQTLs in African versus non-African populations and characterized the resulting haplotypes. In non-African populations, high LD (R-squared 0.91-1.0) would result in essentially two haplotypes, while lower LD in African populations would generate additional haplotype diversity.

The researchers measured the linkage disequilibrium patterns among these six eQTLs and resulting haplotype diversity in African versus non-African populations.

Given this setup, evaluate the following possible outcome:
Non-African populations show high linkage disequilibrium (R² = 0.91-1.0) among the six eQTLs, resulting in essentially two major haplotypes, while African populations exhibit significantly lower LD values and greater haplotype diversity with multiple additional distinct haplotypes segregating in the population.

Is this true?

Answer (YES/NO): NO